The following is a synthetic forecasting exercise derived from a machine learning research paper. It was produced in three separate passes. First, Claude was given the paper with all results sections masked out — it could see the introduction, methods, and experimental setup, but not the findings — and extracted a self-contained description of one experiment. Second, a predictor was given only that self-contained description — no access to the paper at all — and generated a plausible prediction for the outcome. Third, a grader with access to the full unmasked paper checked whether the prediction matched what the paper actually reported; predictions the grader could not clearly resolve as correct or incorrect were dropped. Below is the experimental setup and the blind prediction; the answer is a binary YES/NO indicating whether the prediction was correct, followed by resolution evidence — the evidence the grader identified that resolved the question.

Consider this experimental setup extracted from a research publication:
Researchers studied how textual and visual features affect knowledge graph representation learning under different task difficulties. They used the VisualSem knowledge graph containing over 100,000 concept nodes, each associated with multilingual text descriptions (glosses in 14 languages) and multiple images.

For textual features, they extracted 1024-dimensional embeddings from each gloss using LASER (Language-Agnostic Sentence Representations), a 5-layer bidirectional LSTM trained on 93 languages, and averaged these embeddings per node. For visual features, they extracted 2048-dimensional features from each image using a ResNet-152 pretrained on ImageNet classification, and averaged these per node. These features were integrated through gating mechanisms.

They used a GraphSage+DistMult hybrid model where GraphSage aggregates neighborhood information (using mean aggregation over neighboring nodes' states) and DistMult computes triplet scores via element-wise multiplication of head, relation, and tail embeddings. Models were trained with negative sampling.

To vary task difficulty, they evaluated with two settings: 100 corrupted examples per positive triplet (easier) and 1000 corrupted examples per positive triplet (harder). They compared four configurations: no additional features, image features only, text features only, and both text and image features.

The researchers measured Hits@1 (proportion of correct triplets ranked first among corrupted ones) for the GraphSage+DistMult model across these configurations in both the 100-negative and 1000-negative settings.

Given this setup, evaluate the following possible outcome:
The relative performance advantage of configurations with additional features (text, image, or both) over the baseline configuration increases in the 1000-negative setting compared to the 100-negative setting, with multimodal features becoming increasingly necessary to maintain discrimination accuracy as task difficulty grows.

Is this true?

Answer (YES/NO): NO